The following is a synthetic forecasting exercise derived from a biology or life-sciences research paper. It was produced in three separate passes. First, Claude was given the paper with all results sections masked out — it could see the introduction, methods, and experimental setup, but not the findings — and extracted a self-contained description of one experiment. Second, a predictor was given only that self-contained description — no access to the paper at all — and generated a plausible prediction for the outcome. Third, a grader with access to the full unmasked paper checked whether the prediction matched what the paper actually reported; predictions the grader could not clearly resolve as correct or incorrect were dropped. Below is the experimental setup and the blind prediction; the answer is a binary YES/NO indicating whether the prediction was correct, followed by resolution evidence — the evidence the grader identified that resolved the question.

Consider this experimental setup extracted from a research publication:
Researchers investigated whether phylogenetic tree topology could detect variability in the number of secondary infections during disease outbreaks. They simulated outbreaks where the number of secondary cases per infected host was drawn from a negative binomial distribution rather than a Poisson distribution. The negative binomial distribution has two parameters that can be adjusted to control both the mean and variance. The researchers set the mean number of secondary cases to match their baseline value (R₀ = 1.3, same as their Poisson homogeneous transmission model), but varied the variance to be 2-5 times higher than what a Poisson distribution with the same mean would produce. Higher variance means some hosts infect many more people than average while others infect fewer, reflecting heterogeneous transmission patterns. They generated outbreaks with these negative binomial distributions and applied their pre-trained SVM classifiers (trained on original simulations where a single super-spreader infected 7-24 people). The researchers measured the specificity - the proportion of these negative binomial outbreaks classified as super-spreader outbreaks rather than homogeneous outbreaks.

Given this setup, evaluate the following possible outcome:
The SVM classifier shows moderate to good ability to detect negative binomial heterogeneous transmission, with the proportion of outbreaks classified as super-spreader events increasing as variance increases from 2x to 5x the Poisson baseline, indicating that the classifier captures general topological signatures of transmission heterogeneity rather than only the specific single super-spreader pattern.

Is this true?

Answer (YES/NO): YES